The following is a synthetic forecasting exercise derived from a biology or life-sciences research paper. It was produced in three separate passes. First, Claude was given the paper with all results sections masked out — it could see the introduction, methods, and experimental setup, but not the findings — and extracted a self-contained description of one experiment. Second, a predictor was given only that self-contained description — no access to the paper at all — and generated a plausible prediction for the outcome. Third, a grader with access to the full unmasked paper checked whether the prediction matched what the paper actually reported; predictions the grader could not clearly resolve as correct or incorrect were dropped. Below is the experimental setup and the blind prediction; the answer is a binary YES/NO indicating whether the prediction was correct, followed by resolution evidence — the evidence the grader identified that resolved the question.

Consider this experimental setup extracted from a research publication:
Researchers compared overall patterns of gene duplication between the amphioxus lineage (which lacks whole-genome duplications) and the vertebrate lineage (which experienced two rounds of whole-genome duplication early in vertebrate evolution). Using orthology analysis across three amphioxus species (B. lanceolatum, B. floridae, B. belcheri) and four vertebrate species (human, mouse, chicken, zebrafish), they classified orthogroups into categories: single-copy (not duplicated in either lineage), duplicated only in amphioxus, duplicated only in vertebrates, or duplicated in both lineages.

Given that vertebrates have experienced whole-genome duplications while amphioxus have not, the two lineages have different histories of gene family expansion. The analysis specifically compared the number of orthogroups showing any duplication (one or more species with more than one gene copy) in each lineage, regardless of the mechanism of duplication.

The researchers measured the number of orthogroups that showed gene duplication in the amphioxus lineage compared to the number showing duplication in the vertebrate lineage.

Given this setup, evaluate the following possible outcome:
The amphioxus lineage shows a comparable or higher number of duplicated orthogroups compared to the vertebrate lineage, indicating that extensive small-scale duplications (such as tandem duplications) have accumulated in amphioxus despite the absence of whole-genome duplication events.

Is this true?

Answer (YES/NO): NO